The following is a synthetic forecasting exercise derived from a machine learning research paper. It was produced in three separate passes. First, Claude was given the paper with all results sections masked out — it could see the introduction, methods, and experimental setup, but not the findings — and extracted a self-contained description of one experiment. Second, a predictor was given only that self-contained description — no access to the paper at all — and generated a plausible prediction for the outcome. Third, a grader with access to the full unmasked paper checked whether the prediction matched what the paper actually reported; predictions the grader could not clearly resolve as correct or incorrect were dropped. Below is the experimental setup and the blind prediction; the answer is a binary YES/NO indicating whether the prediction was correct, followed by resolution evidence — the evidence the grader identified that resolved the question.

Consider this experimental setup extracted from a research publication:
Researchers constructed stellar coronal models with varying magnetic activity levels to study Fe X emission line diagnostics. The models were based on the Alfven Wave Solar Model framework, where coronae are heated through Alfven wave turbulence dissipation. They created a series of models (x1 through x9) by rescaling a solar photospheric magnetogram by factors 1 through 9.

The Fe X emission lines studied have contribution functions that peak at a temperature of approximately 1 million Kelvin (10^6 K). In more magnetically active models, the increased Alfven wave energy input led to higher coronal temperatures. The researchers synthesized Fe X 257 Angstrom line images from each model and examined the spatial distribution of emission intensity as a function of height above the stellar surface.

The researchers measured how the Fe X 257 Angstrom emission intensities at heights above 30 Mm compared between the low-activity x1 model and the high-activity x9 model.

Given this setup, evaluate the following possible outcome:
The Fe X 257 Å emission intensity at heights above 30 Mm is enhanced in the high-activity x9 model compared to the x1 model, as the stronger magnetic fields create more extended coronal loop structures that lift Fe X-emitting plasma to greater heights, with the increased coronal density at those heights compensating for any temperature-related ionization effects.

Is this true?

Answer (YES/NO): NO